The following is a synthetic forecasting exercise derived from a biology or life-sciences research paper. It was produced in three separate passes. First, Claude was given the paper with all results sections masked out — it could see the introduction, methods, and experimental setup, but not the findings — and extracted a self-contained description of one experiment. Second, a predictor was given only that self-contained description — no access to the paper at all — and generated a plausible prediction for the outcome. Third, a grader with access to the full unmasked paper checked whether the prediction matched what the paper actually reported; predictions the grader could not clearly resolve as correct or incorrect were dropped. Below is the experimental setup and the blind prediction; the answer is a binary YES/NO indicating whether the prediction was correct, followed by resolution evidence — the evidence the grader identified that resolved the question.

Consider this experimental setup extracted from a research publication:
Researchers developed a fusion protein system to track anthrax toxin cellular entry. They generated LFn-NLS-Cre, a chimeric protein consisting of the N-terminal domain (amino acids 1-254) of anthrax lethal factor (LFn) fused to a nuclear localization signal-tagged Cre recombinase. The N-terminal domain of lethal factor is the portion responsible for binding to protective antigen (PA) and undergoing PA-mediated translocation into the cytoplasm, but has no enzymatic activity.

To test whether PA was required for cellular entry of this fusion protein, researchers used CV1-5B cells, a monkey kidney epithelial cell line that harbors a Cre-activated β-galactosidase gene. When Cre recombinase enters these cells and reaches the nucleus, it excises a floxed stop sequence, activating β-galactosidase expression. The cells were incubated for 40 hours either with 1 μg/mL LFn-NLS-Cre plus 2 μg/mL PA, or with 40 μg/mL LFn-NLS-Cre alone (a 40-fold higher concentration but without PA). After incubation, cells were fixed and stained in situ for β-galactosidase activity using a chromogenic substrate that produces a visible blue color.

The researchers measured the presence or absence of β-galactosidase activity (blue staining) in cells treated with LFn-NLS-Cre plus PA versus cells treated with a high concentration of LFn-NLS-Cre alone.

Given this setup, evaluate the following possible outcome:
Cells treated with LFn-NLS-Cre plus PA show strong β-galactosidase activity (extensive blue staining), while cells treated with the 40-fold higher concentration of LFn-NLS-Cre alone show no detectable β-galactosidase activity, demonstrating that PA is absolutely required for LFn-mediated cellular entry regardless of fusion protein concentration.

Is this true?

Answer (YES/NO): NO